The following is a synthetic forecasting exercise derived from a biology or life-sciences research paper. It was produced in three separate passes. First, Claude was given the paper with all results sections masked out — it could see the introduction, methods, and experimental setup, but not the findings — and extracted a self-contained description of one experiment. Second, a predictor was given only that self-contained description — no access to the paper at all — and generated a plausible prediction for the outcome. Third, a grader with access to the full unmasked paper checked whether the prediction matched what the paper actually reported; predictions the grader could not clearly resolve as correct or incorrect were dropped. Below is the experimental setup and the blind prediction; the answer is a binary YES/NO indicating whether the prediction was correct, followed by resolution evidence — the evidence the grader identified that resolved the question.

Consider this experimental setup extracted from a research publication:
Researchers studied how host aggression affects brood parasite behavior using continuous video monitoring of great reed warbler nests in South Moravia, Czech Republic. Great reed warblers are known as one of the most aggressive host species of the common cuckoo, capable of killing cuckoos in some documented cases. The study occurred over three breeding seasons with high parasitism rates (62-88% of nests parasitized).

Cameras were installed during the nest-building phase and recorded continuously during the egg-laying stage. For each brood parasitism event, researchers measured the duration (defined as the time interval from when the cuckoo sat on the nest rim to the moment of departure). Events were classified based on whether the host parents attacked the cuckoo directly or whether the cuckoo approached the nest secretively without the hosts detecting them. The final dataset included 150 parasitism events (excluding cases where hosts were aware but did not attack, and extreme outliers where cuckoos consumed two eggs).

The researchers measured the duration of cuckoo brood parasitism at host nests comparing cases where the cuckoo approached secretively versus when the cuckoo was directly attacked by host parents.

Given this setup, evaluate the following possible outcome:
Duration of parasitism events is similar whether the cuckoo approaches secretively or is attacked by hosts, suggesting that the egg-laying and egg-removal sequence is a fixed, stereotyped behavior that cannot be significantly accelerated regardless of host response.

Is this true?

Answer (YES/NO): NO